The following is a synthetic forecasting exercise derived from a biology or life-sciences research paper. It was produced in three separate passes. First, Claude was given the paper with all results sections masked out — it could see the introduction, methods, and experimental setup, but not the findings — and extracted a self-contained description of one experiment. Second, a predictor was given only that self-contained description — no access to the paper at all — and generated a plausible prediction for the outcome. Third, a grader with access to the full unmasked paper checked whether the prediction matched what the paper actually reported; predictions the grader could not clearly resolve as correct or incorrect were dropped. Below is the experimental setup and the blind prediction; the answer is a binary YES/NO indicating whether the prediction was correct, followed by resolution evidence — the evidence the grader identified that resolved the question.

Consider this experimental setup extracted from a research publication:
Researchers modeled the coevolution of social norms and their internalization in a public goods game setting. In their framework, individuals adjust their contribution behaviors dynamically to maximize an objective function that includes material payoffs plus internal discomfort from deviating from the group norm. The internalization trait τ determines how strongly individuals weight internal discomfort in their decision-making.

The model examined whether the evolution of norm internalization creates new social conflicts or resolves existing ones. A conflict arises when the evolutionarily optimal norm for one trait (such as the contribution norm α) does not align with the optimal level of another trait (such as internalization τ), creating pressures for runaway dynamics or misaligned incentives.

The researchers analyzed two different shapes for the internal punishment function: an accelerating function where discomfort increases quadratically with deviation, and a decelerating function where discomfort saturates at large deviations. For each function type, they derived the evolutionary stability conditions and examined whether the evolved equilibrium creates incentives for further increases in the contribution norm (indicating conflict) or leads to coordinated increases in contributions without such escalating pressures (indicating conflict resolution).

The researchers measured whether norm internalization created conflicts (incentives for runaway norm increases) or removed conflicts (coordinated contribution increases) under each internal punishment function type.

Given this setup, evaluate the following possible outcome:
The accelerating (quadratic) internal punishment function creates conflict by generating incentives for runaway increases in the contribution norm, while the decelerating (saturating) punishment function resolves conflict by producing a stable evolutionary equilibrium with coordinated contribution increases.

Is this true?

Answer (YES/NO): YES